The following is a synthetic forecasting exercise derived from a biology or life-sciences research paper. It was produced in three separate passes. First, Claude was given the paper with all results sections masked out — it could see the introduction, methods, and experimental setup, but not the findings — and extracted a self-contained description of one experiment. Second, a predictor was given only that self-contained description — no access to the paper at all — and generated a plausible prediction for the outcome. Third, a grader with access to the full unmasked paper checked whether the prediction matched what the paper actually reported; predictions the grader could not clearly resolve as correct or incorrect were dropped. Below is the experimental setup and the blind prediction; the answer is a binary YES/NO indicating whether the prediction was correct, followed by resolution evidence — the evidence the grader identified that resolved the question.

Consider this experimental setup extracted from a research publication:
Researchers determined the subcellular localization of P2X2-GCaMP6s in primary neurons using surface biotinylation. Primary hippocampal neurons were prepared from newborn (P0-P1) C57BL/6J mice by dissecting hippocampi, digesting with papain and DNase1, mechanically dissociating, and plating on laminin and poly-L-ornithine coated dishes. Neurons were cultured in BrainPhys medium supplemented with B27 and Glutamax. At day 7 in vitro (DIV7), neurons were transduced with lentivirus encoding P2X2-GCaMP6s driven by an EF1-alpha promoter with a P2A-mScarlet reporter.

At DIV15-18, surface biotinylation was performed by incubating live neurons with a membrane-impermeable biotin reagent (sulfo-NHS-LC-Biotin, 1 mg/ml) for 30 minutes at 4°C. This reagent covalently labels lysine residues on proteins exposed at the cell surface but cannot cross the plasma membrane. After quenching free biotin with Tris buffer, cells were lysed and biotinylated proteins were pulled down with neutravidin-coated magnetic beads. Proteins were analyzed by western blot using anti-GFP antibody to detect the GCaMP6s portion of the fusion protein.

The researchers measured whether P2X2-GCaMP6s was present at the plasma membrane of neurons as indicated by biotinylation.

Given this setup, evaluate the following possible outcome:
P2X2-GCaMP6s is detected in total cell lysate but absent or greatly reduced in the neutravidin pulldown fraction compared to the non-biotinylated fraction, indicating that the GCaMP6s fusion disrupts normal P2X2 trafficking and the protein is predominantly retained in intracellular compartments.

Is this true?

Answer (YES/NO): NO